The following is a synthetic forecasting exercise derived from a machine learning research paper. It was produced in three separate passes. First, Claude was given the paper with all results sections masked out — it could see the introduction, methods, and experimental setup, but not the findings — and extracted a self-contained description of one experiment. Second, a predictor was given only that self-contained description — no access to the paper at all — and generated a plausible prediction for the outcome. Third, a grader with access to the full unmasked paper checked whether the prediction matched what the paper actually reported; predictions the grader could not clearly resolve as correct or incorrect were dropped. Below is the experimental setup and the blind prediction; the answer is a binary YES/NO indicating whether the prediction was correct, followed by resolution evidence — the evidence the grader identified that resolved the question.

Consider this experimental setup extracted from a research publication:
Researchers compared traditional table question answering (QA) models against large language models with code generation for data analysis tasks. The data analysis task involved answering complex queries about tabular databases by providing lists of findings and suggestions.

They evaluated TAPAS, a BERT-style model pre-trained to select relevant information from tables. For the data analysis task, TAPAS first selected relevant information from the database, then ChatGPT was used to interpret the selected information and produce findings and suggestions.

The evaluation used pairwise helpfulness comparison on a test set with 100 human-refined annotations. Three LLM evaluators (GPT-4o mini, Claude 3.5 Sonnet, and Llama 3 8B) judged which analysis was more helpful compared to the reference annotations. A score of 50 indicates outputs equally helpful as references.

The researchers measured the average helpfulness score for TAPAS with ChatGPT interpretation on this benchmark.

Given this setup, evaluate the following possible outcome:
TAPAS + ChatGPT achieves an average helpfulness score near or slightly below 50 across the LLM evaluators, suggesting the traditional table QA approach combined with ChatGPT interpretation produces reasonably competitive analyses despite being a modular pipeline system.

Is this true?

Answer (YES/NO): NO